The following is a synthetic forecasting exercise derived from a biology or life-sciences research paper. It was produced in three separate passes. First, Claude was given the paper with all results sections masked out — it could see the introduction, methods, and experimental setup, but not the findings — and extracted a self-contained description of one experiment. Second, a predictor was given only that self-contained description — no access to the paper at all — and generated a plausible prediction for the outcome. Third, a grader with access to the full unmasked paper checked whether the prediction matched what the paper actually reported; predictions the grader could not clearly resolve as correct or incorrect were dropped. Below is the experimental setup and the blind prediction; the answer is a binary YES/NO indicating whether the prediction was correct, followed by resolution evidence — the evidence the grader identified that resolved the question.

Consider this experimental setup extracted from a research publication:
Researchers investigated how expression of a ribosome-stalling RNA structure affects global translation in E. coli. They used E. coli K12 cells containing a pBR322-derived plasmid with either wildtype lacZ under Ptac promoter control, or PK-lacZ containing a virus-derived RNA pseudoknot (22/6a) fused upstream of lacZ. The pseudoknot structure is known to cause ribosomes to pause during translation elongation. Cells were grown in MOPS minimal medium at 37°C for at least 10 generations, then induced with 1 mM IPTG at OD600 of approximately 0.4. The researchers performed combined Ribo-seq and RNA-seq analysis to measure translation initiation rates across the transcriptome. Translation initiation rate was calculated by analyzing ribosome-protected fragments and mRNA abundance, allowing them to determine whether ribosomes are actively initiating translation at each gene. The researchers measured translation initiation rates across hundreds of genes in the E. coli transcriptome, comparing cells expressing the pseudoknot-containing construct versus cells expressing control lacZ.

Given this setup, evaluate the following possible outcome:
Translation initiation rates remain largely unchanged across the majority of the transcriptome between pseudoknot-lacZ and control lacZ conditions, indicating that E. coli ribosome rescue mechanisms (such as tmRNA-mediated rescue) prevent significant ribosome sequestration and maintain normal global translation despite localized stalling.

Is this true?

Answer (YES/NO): NO